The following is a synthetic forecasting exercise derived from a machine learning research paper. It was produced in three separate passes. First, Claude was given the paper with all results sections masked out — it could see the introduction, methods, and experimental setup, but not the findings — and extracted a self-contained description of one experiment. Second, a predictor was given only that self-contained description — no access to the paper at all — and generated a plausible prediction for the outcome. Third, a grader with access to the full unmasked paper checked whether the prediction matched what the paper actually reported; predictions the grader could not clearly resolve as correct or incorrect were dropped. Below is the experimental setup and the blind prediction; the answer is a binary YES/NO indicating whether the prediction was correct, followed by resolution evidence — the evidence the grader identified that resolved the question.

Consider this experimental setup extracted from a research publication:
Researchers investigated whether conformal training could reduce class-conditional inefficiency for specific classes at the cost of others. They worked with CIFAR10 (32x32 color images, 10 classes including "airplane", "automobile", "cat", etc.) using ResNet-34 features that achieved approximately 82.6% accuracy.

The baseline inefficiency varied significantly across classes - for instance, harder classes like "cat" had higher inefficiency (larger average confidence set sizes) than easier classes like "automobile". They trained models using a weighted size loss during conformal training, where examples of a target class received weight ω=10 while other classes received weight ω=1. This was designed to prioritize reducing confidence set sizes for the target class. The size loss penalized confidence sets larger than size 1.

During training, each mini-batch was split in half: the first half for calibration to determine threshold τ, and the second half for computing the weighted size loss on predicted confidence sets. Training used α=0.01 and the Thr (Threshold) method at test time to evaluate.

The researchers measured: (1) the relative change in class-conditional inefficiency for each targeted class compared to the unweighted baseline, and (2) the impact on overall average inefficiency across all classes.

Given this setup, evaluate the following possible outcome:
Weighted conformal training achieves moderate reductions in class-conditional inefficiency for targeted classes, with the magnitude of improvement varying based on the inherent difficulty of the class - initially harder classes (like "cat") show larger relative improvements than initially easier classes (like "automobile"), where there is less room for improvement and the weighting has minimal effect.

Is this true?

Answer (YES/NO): NO